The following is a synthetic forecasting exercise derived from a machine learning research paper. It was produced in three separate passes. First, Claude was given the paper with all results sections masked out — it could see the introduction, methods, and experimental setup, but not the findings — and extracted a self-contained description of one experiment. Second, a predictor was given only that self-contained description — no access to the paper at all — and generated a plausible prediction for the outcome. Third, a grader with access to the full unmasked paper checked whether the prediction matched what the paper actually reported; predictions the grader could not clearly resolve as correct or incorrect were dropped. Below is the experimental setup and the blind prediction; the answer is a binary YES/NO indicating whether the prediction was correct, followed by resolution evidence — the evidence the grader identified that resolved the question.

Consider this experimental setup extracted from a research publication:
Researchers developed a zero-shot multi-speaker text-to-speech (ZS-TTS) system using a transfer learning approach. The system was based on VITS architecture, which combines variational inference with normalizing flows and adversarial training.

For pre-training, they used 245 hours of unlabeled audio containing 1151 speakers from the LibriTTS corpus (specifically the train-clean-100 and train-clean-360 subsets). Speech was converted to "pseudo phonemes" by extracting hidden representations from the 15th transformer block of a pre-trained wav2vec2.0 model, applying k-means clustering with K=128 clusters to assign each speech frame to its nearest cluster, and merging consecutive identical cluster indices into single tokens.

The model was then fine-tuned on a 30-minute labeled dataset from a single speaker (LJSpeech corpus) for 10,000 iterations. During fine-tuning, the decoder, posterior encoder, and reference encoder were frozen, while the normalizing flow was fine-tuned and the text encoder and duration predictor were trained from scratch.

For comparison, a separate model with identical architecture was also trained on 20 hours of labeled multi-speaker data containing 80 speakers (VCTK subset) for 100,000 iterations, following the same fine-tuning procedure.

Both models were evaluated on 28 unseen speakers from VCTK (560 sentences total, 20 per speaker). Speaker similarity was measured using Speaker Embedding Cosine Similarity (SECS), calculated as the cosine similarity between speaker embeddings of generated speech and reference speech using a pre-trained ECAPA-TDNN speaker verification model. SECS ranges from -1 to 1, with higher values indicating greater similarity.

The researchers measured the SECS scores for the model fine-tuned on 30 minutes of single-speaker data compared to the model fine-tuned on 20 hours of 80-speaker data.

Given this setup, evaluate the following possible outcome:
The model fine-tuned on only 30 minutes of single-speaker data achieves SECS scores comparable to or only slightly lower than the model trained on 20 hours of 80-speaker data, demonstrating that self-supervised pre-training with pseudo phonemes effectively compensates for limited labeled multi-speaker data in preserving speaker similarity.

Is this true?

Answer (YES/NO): NO